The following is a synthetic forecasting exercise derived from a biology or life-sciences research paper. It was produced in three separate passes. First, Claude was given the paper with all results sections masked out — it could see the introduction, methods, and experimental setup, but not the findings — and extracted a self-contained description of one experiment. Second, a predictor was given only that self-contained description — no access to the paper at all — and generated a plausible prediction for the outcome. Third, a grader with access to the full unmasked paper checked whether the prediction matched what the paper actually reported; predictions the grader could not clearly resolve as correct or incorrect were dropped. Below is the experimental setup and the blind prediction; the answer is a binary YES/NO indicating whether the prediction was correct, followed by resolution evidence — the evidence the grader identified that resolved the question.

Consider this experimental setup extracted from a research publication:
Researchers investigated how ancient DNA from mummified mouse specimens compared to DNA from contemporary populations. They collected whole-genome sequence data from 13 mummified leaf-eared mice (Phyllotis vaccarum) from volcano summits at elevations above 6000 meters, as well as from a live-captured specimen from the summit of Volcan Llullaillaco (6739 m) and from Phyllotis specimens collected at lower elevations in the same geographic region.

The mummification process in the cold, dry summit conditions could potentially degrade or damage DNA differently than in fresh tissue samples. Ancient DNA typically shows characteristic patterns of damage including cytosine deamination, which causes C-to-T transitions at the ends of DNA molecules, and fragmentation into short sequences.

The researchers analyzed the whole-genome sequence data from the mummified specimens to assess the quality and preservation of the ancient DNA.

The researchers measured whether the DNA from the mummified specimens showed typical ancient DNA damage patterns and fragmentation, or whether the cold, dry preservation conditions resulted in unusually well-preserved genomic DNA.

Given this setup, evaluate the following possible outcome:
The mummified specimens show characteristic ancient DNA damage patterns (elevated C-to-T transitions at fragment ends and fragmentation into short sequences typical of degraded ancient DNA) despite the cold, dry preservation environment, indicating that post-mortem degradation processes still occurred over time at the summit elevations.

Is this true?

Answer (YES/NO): NO